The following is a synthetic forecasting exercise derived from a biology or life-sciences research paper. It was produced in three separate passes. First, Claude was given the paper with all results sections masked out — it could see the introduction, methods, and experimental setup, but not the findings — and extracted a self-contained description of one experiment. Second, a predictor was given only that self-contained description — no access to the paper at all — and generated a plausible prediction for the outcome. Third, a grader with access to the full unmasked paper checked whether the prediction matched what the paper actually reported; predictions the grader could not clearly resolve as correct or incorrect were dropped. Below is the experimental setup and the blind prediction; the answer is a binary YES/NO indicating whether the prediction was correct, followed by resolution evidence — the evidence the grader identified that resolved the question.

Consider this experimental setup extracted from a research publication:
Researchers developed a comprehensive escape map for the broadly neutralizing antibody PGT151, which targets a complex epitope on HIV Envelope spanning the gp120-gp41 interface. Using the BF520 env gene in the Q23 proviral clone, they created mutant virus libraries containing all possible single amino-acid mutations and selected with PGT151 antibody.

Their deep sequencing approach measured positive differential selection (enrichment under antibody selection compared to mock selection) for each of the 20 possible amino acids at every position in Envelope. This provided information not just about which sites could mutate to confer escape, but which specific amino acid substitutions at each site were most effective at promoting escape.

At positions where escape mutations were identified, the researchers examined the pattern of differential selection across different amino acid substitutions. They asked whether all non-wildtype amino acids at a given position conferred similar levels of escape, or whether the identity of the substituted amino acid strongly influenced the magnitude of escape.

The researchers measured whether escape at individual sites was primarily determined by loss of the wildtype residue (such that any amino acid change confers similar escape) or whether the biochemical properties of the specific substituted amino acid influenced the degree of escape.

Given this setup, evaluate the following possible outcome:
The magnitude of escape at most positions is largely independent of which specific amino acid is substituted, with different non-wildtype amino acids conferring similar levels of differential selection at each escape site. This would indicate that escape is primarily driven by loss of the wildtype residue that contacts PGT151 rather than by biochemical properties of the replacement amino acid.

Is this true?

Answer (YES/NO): NO